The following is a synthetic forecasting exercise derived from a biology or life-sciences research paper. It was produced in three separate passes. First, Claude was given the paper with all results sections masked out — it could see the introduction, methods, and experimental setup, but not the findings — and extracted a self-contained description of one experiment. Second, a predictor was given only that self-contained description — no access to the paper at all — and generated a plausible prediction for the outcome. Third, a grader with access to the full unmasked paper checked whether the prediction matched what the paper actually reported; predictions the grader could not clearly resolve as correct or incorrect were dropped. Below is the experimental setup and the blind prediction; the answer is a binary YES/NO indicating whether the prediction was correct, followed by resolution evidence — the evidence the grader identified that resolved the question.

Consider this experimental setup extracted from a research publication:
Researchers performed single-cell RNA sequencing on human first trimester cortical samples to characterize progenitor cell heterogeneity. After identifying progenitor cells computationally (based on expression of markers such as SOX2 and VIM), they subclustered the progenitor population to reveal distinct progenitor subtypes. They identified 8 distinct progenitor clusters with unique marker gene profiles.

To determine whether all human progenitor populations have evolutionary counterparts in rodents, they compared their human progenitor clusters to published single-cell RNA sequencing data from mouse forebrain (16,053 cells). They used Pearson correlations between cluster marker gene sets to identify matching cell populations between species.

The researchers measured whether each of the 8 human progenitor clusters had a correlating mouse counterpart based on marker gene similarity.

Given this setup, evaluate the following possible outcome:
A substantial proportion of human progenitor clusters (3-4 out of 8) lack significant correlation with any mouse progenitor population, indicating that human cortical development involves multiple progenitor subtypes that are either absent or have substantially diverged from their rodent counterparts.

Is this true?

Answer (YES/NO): NO